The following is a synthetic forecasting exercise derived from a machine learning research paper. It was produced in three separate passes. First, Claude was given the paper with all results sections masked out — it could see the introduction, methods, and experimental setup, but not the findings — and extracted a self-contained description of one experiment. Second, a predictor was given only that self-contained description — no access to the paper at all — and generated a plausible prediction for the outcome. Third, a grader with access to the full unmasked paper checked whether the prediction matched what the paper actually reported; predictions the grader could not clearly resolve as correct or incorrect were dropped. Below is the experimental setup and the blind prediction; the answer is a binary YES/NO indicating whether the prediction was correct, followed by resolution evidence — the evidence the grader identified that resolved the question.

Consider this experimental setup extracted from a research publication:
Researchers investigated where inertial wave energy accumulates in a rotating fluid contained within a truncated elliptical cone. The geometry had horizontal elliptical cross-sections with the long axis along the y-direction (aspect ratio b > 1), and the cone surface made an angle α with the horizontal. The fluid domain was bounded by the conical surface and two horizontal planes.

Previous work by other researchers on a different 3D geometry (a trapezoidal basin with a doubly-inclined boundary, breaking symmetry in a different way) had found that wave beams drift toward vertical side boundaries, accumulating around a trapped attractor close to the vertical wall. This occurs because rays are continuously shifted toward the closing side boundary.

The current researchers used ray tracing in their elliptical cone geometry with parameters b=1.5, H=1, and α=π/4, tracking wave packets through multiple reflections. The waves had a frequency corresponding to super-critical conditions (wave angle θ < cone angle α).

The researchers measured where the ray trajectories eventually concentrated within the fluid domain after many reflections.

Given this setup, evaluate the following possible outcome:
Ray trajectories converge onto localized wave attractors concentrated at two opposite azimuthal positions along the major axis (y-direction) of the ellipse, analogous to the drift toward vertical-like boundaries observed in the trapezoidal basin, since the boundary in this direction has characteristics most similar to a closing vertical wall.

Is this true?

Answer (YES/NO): NO